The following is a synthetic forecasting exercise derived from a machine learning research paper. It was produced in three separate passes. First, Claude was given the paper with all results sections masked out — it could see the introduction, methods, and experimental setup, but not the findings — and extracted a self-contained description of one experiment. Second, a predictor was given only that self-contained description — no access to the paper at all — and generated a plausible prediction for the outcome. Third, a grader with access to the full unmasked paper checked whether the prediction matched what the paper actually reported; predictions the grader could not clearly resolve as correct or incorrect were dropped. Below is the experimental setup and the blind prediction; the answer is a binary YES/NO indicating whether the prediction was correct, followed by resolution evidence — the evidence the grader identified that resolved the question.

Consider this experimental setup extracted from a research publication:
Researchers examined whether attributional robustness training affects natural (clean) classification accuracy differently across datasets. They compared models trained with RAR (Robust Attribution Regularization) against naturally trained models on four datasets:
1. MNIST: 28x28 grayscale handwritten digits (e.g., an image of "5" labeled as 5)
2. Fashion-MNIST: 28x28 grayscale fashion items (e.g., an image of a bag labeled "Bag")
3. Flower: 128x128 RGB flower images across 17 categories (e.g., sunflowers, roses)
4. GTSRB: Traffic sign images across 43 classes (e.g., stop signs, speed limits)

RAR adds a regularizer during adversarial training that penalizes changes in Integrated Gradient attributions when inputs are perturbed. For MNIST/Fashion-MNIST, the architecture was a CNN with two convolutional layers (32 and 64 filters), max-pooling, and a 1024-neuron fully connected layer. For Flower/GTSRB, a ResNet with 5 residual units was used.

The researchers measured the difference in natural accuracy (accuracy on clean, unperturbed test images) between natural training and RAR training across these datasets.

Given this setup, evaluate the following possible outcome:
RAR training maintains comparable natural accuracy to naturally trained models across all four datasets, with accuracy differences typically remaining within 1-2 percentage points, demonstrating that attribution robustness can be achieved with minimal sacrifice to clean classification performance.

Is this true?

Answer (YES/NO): NO